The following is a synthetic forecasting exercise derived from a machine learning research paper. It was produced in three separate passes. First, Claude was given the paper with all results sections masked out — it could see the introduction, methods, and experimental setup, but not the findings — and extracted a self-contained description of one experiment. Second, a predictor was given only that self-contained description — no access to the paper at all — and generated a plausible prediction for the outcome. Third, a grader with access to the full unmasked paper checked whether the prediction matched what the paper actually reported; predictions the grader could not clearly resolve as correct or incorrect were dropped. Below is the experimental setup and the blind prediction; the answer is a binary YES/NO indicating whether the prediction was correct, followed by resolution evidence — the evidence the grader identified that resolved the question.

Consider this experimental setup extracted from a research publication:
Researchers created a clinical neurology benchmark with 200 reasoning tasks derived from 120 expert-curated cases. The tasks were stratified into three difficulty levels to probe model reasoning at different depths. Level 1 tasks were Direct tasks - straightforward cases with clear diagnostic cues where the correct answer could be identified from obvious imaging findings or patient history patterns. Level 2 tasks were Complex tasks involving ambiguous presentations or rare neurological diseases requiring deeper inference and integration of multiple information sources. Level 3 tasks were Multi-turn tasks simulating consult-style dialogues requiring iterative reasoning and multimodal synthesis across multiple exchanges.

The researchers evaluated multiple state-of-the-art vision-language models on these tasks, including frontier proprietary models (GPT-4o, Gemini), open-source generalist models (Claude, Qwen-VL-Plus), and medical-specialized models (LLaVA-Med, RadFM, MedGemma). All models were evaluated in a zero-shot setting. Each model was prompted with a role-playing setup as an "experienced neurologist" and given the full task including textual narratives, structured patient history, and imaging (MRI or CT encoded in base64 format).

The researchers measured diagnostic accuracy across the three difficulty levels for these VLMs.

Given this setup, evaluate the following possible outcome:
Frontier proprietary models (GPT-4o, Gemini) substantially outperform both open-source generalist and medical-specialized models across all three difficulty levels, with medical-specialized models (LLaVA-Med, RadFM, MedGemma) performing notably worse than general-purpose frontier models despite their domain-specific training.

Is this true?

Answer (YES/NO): NO